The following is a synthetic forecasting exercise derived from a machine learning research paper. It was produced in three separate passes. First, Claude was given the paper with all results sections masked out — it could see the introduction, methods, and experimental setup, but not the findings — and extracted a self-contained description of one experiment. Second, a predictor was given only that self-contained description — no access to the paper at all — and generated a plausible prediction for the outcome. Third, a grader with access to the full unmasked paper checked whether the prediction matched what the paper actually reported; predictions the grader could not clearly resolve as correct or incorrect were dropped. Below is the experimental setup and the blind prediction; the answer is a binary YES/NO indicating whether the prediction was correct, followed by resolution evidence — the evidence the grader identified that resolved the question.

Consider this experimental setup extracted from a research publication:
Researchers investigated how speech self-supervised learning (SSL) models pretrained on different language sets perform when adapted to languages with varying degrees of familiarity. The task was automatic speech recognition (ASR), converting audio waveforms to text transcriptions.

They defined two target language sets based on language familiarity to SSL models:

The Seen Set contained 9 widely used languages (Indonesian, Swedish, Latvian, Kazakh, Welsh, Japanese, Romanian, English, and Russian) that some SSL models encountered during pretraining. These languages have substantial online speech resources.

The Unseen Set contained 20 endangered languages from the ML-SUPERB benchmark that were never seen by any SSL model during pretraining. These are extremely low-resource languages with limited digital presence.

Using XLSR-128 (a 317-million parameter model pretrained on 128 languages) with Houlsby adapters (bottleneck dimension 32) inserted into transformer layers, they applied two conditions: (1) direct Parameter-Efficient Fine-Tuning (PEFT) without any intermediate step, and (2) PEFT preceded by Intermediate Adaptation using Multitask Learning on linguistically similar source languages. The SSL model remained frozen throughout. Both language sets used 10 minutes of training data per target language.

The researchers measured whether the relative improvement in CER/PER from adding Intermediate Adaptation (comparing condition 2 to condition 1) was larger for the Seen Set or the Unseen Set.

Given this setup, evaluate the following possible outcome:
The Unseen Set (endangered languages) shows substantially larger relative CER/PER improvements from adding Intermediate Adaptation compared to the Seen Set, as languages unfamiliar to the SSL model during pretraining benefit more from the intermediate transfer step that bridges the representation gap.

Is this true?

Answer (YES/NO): YES